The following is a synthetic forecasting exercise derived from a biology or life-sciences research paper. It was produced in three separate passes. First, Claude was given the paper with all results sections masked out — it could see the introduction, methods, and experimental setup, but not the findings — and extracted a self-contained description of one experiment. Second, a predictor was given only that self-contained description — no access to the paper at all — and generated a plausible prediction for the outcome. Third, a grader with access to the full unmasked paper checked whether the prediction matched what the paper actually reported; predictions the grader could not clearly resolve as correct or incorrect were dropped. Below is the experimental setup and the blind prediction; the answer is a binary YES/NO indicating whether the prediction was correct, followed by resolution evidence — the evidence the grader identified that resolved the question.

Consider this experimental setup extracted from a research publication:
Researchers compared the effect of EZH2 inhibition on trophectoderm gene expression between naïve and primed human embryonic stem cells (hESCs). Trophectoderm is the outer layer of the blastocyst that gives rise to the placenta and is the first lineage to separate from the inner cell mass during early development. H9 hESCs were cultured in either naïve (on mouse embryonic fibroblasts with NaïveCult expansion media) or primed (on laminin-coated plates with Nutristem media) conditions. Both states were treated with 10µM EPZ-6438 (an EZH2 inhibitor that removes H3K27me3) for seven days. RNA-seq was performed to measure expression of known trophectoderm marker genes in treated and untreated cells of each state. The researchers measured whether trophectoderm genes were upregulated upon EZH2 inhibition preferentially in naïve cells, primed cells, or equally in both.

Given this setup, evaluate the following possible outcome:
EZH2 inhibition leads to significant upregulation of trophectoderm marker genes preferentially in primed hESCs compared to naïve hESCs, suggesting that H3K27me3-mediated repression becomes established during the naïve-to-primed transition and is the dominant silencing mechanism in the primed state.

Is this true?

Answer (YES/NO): NO